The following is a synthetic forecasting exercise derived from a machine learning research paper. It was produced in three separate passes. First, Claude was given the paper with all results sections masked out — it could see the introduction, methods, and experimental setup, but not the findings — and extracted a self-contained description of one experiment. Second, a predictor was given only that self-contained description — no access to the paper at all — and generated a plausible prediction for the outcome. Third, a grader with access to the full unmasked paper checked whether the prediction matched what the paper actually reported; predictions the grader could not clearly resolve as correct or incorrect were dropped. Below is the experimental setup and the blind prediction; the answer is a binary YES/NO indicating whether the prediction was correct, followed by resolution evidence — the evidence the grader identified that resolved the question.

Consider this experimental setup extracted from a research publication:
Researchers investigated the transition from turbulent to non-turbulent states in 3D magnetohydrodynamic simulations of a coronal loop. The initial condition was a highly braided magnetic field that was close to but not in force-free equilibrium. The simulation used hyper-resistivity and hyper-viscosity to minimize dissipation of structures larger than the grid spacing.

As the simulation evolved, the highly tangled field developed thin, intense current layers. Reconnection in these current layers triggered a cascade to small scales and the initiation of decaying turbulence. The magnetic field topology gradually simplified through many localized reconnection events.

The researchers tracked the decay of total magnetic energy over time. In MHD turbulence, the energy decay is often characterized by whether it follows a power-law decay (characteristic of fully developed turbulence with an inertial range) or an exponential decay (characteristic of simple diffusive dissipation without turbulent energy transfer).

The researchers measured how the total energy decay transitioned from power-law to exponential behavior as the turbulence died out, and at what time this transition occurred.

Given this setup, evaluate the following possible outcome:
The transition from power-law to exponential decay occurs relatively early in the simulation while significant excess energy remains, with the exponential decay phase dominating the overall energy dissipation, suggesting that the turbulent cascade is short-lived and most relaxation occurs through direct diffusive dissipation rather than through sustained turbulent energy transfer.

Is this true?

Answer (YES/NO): NO